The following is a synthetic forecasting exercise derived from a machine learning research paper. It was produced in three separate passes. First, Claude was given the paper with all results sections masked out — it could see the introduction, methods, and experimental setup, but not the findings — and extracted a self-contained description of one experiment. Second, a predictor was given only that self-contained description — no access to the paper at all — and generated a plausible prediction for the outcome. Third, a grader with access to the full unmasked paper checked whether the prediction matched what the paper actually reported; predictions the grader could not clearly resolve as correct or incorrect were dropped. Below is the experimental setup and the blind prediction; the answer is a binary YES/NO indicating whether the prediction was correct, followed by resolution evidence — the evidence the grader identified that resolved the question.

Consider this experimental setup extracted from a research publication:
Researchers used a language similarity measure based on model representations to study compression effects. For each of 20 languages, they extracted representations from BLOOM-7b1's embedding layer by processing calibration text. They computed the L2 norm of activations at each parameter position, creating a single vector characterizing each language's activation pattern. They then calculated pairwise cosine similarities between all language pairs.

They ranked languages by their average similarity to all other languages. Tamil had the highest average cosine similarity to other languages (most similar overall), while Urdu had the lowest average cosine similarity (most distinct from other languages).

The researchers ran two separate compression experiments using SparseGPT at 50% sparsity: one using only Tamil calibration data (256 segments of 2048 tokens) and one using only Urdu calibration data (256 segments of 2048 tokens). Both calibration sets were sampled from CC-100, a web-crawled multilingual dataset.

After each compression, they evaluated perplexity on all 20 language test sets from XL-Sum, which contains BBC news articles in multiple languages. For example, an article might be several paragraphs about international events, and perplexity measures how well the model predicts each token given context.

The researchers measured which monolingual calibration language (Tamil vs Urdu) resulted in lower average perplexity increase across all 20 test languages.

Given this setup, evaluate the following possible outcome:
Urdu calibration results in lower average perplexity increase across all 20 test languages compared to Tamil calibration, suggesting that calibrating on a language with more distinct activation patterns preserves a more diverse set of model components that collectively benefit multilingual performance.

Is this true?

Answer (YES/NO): NO